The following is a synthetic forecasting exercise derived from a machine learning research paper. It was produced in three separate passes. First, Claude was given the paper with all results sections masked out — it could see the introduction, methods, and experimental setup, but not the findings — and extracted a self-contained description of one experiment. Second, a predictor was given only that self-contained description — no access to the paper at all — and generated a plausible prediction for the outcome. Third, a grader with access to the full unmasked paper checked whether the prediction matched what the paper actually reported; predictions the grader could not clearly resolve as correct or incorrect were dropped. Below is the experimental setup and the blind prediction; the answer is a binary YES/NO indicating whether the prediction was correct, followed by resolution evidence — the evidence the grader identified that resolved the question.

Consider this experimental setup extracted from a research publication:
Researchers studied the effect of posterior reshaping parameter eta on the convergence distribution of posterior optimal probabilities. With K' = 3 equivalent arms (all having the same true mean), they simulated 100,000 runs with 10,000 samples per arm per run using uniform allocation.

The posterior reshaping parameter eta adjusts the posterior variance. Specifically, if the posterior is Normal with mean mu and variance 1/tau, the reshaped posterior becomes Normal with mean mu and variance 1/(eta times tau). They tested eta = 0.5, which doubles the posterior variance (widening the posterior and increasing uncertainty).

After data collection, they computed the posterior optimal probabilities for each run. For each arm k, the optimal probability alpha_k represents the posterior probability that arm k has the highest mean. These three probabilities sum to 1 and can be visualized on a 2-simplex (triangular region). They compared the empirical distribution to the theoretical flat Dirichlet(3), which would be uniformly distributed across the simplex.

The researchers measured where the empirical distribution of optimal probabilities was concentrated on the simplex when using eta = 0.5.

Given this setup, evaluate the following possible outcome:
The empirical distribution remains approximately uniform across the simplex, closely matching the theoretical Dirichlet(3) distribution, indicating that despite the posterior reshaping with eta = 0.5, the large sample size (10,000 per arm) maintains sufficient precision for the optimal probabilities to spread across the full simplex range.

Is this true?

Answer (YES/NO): NO